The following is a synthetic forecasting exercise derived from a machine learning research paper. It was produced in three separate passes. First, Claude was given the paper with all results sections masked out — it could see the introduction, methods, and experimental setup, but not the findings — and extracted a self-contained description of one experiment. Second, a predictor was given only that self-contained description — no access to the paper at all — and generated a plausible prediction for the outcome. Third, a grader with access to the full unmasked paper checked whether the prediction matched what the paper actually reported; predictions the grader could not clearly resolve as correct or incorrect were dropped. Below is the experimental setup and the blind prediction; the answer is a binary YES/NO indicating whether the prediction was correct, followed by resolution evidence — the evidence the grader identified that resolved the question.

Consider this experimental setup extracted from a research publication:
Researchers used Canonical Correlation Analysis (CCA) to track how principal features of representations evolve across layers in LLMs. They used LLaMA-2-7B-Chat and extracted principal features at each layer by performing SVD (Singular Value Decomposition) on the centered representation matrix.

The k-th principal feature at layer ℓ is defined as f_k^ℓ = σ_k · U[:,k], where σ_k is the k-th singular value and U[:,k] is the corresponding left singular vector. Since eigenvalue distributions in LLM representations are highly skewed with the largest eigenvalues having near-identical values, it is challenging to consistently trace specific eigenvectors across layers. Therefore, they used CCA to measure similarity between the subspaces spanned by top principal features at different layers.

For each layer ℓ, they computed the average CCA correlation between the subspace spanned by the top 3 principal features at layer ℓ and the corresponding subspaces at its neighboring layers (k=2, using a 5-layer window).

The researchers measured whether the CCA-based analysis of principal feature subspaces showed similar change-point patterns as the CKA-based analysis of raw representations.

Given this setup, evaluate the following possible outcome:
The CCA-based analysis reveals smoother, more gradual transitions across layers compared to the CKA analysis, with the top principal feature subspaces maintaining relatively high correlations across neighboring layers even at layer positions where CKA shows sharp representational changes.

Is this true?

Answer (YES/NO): NO